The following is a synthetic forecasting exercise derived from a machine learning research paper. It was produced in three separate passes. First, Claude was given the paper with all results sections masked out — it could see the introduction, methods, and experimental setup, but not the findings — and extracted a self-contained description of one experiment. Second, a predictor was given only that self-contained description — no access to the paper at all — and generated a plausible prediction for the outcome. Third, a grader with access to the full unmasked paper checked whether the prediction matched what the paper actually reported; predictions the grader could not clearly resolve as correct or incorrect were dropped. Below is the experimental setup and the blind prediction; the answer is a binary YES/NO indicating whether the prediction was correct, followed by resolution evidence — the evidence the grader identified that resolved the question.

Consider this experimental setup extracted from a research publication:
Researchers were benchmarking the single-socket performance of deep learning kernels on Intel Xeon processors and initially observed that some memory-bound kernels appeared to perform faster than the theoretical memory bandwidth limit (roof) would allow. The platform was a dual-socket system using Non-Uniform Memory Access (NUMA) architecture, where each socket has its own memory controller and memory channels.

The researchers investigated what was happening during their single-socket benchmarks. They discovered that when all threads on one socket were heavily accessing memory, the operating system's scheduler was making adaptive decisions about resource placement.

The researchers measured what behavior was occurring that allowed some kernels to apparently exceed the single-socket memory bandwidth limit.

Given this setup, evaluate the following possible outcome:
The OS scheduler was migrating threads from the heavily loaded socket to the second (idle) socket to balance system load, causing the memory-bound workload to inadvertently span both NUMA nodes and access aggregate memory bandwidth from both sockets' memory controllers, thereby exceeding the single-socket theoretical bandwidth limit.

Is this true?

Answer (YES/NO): YES